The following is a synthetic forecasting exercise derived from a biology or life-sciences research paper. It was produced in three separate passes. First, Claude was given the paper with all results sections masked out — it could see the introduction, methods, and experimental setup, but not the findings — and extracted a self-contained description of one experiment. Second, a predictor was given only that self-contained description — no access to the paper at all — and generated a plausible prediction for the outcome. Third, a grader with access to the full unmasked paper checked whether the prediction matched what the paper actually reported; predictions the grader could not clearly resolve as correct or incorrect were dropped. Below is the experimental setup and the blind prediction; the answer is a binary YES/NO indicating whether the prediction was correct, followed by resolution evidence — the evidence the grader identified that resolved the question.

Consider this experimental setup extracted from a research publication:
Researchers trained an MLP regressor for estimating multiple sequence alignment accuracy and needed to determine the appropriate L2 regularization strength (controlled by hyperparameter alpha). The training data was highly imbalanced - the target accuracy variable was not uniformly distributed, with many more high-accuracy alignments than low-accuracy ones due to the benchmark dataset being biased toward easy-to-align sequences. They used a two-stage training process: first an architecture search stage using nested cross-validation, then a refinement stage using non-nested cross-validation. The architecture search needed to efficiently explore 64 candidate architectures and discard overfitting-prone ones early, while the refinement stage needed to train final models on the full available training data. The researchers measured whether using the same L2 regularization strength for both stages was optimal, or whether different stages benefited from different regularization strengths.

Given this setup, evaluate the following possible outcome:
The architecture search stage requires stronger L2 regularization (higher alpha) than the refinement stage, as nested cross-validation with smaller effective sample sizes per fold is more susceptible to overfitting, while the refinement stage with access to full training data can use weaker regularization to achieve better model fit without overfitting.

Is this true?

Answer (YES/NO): NO